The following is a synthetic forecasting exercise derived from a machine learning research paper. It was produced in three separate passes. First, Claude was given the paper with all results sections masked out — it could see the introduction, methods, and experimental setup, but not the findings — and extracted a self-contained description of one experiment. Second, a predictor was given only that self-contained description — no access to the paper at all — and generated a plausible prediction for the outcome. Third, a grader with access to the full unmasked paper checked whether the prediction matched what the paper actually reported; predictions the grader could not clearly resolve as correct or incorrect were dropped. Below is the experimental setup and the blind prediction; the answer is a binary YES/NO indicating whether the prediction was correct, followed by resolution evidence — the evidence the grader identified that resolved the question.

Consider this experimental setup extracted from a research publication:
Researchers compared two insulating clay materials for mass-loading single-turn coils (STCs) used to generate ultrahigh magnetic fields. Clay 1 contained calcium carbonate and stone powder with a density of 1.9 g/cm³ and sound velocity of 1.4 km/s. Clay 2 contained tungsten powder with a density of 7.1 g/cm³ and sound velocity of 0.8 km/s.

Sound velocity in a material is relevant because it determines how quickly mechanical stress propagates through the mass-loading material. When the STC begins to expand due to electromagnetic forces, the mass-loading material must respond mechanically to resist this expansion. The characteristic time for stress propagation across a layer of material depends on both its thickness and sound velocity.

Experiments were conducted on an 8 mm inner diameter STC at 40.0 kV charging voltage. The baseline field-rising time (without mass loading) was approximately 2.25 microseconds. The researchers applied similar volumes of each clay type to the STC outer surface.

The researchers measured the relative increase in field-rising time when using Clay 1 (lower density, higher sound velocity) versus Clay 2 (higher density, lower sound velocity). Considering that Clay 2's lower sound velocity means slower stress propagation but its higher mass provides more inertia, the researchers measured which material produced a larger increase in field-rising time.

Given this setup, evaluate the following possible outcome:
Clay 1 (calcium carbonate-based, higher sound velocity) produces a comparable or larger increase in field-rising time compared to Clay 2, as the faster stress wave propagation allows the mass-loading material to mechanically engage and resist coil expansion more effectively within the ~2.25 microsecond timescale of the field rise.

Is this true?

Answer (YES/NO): NO